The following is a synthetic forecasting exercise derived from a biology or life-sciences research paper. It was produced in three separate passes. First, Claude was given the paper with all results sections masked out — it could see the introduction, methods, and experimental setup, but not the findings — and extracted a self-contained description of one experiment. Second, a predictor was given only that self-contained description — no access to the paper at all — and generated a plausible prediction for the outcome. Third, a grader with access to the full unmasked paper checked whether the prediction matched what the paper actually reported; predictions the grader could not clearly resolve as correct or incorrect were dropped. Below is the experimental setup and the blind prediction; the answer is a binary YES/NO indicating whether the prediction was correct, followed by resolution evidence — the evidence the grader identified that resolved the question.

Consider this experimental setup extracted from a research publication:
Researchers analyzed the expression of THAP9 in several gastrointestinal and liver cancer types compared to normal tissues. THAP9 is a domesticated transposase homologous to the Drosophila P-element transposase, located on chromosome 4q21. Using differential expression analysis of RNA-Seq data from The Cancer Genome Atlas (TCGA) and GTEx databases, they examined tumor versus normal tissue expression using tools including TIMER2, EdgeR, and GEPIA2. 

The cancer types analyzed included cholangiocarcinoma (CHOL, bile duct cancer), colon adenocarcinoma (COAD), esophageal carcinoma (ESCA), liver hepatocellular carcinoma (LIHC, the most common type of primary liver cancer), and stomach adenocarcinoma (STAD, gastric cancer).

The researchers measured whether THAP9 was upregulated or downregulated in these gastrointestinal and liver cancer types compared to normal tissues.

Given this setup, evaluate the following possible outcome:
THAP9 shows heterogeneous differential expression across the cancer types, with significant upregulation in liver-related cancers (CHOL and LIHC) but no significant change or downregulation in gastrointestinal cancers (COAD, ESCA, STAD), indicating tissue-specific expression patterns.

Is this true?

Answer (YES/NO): NO